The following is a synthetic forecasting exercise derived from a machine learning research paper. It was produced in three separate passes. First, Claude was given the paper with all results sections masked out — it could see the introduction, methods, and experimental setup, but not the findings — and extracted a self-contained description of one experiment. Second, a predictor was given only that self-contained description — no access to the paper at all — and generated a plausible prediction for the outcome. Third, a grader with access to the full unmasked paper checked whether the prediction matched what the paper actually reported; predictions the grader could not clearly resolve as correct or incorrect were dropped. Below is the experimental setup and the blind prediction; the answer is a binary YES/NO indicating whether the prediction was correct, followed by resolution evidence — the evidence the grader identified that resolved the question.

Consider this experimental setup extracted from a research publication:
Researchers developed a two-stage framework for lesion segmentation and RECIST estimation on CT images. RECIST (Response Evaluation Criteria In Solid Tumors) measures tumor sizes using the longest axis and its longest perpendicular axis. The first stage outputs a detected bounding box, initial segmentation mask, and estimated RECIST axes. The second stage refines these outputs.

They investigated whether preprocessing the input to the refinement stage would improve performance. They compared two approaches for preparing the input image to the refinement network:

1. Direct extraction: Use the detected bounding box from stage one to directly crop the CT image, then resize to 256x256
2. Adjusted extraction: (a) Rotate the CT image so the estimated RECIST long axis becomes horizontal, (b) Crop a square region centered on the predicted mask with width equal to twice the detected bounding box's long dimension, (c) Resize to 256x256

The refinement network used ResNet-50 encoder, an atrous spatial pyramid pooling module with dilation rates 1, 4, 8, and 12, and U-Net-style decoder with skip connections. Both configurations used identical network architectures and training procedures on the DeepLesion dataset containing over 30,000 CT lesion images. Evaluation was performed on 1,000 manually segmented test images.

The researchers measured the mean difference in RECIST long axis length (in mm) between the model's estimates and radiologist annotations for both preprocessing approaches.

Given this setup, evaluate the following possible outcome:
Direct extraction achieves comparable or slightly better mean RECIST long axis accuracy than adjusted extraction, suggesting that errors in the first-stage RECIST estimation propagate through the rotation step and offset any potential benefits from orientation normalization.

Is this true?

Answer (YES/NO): NO